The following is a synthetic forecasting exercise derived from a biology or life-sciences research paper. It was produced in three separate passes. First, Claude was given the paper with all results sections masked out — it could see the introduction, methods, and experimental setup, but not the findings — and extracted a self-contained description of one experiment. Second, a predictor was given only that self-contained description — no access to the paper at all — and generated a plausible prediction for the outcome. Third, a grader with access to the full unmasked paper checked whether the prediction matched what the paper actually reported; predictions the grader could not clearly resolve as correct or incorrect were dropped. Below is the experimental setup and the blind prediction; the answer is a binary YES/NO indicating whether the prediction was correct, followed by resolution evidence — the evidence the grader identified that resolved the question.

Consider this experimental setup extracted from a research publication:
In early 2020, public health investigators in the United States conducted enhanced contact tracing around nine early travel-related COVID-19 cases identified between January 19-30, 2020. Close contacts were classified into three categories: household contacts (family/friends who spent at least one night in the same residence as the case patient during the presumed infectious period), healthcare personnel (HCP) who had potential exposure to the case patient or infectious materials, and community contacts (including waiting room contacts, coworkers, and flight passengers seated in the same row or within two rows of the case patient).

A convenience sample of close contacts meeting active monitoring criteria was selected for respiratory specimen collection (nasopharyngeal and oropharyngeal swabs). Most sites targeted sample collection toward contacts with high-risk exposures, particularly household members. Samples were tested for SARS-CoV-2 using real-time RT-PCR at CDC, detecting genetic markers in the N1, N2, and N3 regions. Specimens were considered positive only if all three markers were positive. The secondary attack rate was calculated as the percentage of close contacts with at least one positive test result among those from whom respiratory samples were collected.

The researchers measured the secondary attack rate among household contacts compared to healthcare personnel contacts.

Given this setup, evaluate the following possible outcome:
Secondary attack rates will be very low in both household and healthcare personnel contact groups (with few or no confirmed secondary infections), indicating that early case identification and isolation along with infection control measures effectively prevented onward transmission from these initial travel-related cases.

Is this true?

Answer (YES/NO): NO